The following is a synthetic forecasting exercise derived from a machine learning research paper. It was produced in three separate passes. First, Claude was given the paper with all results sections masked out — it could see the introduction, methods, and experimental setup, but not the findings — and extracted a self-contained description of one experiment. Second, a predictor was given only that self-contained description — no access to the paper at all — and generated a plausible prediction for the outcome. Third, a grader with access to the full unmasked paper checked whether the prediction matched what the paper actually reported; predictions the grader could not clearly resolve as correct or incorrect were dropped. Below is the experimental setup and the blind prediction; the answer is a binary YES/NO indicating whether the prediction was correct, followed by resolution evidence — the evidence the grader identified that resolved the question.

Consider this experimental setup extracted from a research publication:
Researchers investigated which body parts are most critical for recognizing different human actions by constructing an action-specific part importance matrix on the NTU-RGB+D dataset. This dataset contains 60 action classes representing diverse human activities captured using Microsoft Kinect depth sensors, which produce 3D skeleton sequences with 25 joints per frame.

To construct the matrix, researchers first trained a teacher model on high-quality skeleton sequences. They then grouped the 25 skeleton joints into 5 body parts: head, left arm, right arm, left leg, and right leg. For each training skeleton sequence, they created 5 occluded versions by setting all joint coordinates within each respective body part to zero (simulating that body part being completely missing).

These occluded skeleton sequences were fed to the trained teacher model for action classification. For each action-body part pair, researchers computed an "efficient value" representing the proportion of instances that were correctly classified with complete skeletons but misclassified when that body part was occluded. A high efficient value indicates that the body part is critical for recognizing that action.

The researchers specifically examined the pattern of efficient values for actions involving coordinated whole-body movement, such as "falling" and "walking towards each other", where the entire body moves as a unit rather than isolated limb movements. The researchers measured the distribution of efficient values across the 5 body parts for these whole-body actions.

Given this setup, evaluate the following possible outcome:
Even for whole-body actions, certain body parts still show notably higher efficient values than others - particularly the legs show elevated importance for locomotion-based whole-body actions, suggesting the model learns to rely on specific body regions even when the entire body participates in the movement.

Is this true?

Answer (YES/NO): NO